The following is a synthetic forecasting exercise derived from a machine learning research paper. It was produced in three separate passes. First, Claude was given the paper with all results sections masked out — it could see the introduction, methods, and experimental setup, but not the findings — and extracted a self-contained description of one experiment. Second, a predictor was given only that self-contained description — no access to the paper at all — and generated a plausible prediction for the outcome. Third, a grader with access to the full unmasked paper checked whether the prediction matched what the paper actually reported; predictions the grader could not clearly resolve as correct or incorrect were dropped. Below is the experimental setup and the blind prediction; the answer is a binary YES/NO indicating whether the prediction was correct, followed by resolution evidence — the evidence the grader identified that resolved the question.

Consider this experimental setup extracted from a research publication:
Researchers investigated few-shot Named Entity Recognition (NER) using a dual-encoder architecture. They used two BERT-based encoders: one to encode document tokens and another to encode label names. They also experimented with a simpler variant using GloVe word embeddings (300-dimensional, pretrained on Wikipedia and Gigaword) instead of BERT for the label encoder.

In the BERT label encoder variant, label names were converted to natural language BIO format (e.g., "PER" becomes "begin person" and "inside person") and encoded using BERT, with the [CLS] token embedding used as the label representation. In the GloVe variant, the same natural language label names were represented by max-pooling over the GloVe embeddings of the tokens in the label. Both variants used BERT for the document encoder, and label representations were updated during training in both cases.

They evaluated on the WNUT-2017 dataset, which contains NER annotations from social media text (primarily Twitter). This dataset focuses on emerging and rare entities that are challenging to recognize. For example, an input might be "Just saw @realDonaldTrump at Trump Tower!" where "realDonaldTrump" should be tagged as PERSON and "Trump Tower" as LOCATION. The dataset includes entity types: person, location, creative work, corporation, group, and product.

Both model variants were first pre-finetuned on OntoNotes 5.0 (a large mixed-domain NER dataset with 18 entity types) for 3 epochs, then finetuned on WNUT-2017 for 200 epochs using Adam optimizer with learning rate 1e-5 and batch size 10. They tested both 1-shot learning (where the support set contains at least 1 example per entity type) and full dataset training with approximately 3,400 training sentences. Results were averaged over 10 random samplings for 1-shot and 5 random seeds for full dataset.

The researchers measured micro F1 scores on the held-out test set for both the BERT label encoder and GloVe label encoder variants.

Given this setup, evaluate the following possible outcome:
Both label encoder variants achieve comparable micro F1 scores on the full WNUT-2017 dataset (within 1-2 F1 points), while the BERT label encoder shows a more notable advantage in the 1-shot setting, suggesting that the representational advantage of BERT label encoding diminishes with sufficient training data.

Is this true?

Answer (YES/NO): YES